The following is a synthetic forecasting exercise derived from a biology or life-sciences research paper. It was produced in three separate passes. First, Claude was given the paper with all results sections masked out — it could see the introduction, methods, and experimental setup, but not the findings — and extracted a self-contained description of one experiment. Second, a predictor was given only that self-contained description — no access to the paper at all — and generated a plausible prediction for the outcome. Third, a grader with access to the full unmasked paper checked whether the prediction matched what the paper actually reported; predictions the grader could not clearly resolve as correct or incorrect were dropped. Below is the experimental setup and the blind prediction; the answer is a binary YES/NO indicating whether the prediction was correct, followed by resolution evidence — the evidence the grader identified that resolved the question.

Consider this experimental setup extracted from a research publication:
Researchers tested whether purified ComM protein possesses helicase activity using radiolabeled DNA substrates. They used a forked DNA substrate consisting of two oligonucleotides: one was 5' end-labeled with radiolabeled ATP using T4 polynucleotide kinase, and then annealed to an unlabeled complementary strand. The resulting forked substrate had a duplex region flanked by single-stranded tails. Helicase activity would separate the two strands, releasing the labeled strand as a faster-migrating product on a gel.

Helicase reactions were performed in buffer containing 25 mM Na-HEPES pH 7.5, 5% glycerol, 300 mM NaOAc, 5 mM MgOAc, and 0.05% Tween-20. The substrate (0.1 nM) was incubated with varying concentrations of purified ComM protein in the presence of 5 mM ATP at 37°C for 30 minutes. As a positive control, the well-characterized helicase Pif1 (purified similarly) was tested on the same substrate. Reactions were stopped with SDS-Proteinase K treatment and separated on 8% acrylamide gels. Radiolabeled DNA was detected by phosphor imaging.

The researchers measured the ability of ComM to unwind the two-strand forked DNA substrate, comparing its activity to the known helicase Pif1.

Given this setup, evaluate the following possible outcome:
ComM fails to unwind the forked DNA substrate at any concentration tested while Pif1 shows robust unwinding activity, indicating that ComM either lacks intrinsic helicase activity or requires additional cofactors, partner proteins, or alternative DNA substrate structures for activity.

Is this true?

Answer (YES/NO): NO